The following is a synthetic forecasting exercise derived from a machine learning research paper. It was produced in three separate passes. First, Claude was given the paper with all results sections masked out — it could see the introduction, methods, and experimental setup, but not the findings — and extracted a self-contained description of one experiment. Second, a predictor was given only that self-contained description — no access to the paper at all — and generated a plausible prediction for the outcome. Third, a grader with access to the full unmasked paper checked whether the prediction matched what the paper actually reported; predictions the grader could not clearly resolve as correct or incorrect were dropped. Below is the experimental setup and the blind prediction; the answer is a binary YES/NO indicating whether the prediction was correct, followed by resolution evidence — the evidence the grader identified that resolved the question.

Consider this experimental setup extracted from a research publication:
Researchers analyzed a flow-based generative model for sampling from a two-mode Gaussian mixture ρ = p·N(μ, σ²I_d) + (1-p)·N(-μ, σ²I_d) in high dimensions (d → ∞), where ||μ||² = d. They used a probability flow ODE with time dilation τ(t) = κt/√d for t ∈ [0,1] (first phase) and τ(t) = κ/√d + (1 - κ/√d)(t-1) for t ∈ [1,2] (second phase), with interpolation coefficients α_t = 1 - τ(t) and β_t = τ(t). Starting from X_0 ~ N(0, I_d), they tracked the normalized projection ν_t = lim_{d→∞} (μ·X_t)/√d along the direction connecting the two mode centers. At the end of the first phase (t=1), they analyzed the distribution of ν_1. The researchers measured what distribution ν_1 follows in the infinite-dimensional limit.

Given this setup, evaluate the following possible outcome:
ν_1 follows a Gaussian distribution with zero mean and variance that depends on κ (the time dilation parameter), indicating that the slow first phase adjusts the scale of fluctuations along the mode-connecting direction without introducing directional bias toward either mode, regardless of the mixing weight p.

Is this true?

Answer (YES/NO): NO